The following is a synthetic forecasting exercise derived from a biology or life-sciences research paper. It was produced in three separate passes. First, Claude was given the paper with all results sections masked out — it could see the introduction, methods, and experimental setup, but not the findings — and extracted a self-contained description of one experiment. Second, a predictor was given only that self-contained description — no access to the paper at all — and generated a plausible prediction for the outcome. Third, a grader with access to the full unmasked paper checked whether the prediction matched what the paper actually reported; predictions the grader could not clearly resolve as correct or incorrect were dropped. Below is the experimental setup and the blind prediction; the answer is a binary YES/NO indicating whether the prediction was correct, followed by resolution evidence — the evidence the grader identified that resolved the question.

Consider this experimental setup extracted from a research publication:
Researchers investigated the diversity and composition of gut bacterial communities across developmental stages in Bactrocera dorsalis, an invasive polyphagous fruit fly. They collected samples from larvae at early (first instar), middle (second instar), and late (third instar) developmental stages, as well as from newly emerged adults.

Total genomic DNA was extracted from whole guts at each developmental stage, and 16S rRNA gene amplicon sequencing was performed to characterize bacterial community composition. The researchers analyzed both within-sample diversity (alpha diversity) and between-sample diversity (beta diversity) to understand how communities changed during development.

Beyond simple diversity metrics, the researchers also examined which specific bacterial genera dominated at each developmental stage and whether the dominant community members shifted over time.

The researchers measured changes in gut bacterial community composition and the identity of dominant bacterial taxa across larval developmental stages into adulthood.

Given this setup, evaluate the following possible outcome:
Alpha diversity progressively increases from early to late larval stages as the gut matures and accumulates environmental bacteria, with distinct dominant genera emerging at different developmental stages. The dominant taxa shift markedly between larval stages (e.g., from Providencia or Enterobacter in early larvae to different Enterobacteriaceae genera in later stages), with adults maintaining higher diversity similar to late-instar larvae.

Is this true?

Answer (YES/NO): NO